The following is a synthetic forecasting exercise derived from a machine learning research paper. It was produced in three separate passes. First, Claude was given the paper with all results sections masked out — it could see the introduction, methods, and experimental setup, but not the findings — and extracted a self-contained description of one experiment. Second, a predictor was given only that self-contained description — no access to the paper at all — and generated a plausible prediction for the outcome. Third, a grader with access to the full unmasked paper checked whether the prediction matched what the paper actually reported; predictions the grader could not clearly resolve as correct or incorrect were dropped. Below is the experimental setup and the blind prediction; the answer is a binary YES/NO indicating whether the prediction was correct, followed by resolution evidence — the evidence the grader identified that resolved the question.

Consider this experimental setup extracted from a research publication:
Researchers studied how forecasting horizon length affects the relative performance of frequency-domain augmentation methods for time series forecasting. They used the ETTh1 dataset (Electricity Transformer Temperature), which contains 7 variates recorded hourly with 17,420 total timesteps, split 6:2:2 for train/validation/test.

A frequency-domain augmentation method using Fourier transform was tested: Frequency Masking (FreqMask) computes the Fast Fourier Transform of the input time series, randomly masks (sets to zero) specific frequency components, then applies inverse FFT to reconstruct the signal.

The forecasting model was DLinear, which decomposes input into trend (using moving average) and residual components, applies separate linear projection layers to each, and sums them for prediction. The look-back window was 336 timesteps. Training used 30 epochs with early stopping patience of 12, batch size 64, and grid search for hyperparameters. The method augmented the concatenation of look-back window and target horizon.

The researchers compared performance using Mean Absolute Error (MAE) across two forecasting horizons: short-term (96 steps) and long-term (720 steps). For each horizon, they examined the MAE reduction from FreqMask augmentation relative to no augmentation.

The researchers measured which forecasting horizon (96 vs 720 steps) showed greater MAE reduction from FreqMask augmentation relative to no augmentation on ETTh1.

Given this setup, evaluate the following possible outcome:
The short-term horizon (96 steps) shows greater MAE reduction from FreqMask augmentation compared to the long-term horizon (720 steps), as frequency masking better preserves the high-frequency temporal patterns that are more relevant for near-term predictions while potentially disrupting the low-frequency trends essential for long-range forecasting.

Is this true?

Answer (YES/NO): NO